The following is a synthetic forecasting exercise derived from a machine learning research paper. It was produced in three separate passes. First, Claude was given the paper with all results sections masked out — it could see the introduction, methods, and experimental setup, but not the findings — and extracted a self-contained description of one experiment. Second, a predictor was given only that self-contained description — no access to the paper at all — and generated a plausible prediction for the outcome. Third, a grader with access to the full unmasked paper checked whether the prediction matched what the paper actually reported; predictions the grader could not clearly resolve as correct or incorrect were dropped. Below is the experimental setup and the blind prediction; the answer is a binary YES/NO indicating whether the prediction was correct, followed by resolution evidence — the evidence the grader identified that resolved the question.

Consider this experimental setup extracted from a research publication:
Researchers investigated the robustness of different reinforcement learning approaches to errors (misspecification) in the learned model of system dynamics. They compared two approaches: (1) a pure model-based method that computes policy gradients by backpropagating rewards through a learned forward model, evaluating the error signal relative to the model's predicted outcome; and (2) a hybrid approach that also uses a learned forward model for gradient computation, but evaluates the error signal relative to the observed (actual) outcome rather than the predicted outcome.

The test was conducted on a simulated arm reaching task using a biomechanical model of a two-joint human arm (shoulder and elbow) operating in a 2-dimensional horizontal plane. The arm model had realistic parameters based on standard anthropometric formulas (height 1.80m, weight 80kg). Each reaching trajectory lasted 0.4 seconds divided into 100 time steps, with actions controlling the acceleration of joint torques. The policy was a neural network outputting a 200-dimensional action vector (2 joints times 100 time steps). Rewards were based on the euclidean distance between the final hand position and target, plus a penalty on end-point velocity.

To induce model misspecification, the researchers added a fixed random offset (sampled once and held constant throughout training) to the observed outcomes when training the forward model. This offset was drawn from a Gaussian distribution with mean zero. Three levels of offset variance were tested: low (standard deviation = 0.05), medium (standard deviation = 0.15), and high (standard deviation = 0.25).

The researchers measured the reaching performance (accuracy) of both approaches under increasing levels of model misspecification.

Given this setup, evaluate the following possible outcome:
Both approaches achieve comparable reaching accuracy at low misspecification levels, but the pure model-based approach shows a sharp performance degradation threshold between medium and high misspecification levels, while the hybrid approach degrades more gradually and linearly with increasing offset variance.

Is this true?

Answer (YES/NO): NO